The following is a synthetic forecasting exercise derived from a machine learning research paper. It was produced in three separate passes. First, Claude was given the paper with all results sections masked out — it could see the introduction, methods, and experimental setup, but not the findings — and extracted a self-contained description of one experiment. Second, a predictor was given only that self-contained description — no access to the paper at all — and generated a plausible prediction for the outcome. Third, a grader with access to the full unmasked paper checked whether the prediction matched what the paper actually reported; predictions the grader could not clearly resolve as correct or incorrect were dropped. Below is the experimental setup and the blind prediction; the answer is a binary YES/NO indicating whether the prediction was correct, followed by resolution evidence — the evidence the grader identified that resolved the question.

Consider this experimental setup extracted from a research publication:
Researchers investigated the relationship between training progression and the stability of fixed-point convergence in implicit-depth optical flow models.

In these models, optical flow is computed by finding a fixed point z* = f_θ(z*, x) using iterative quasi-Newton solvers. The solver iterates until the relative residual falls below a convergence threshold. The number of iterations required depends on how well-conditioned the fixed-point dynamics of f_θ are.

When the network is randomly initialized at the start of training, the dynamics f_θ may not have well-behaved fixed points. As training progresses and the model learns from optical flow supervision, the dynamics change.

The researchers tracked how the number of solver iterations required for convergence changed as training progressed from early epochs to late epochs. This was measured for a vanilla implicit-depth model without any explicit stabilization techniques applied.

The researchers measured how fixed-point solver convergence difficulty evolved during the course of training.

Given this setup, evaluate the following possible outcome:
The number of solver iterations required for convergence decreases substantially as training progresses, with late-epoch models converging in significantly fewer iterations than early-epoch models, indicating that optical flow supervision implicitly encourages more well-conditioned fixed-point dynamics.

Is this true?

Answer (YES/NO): NO